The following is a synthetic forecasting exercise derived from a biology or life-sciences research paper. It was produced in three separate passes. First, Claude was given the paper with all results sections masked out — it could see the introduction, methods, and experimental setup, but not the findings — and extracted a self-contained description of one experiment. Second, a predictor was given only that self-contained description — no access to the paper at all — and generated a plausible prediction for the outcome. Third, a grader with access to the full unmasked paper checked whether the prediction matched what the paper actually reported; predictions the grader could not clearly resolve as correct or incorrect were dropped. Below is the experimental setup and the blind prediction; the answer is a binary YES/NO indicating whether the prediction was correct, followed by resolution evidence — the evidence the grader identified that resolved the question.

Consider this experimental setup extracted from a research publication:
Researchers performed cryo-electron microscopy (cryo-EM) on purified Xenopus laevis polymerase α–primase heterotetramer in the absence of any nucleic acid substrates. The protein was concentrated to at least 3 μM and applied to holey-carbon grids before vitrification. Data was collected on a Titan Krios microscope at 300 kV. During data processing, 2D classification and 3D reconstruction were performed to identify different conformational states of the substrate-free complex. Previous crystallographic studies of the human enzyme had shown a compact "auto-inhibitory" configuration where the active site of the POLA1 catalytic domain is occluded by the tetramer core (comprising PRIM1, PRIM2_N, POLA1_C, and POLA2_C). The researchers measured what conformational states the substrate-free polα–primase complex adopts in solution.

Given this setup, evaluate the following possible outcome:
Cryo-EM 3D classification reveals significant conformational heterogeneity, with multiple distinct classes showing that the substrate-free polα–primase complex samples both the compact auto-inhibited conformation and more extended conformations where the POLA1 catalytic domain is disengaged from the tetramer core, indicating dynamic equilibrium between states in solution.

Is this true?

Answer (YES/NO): YES